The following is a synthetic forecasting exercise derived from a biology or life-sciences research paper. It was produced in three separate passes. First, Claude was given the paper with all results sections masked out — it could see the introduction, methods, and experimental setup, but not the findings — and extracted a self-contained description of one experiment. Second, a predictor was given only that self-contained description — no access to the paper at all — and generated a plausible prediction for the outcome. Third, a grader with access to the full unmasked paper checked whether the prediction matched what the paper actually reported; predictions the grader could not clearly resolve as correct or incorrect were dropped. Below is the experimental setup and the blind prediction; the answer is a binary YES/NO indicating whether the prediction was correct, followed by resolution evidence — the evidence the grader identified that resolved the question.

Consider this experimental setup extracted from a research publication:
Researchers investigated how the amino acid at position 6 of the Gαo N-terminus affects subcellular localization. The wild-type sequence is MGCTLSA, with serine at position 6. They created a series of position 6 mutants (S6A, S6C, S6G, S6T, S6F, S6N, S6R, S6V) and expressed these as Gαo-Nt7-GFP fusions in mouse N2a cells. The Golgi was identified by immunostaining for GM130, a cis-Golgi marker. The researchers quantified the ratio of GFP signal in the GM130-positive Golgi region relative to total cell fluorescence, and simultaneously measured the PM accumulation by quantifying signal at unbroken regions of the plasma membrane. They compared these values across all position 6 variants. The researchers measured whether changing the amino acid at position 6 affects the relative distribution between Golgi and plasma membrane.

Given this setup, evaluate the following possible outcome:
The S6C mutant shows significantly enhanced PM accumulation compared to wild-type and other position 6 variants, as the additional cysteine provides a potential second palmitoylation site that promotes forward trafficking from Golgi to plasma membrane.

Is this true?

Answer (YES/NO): NO